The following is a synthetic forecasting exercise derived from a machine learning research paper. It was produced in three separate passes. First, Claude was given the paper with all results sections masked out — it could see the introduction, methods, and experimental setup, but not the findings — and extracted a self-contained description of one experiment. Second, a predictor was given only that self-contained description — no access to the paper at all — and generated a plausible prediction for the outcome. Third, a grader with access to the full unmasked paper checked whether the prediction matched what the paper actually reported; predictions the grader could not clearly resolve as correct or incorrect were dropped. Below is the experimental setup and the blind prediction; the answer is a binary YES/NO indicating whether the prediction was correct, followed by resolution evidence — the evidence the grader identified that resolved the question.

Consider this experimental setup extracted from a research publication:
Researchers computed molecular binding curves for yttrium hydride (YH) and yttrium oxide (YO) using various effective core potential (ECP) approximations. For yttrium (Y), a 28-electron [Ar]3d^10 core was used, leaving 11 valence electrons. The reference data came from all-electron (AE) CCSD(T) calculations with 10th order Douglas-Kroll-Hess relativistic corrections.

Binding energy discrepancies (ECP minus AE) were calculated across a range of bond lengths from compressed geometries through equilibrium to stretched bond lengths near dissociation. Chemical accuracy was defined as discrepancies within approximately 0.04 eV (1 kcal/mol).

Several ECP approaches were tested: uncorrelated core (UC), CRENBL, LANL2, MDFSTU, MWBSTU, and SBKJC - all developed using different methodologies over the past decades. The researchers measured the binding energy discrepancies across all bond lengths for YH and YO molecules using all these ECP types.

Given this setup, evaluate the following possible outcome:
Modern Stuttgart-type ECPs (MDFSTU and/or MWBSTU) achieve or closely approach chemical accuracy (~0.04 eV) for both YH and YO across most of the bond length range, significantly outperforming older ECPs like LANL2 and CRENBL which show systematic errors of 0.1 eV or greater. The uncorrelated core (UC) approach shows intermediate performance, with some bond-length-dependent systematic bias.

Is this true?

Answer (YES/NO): NO